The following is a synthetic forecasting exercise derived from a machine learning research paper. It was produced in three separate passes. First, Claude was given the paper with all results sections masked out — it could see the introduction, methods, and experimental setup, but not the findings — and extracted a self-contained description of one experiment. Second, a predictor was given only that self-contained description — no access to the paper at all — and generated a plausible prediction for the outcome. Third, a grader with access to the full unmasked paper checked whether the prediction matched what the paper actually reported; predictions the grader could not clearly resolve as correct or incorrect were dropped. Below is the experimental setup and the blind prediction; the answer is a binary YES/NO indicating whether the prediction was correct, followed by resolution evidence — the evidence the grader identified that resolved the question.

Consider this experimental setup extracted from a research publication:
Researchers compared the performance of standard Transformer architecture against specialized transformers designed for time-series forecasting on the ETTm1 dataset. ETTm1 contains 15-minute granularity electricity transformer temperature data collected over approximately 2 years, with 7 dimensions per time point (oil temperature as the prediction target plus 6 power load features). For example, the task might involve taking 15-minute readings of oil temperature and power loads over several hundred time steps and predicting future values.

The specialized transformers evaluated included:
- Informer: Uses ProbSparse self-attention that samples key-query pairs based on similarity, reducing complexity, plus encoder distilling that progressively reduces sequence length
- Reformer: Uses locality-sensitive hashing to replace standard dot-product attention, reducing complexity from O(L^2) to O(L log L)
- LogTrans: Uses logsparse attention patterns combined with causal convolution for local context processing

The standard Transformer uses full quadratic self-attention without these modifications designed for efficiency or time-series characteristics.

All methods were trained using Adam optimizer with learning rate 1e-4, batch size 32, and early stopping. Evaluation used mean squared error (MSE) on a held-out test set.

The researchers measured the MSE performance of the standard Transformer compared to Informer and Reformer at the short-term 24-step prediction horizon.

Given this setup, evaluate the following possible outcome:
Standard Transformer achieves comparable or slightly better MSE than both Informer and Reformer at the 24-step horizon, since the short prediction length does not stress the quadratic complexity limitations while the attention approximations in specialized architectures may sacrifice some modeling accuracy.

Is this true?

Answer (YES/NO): YES